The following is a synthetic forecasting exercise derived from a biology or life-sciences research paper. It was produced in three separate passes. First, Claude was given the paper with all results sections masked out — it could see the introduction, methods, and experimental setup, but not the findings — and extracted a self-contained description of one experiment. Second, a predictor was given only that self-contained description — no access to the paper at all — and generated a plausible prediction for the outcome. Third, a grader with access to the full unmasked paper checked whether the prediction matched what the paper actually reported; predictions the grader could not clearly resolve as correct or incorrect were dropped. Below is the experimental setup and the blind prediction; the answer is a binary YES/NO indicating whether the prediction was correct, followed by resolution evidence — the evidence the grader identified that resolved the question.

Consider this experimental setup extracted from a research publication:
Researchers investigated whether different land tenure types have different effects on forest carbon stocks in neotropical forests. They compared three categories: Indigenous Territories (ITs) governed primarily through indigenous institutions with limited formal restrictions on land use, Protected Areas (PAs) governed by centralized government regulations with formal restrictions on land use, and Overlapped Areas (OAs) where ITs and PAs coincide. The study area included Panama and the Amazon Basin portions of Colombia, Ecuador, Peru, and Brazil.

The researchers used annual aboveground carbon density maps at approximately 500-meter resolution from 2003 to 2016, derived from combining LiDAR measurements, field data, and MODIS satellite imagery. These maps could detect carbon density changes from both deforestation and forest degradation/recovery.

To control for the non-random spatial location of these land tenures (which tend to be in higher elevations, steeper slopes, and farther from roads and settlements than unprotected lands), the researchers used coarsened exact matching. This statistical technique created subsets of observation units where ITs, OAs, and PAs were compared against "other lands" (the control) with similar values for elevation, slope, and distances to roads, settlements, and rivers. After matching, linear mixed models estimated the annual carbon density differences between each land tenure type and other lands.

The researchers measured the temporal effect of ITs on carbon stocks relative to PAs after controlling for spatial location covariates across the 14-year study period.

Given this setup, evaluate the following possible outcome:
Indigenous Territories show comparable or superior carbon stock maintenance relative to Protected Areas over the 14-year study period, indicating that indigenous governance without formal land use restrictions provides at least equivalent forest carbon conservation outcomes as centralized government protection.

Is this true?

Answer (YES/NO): YES